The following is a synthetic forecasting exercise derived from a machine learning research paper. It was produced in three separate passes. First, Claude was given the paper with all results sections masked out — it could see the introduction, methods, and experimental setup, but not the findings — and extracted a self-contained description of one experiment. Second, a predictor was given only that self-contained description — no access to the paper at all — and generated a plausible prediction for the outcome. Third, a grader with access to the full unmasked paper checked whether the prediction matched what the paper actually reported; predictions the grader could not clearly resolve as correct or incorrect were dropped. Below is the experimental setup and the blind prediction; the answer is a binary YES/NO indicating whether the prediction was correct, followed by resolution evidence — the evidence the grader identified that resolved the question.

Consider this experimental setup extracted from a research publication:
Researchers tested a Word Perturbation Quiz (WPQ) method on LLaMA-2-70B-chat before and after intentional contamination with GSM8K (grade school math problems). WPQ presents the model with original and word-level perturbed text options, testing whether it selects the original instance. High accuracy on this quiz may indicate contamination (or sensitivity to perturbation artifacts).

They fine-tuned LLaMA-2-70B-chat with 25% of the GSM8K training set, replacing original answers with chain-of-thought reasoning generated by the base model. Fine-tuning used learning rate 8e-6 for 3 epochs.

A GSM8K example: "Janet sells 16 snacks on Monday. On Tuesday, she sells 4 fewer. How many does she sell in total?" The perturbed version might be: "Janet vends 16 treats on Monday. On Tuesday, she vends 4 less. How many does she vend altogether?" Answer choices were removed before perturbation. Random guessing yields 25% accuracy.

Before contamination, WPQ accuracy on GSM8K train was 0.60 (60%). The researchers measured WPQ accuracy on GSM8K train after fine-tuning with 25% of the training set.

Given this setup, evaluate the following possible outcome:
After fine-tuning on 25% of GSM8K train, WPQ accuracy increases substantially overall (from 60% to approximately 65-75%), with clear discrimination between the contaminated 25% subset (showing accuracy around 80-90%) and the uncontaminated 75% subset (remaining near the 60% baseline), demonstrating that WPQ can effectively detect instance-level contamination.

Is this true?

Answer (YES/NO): NO